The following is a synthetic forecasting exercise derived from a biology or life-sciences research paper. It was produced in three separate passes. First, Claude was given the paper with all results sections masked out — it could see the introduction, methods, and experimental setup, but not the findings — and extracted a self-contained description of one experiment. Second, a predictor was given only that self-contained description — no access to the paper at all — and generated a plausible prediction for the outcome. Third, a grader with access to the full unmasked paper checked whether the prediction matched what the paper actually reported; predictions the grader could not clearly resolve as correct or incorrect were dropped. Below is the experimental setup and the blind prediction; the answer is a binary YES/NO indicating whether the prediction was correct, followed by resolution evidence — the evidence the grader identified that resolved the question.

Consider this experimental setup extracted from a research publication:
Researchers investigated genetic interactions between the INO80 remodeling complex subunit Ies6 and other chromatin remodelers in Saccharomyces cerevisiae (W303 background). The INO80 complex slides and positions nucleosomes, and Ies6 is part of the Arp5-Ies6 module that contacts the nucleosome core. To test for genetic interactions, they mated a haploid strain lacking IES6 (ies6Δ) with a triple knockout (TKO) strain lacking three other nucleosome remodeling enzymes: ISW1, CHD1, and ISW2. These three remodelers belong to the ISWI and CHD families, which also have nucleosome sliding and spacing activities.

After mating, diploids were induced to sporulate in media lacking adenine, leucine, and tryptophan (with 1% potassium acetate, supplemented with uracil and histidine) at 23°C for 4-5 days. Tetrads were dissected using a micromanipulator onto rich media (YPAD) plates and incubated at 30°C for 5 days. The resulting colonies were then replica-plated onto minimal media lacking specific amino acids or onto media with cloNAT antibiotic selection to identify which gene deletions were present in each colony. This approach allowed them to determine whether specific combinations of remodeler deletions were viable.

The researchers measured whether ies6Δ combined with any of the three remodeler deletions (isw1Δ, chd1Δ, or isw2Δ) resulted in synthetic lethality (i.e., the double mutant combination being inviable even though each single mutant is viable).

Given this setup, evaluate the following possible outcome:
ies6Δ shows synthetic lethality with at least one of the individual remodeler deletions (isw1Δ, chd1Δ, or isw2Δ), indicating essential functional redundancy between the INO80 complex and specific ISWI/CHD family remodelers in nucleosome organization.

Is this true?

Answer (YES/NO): YES